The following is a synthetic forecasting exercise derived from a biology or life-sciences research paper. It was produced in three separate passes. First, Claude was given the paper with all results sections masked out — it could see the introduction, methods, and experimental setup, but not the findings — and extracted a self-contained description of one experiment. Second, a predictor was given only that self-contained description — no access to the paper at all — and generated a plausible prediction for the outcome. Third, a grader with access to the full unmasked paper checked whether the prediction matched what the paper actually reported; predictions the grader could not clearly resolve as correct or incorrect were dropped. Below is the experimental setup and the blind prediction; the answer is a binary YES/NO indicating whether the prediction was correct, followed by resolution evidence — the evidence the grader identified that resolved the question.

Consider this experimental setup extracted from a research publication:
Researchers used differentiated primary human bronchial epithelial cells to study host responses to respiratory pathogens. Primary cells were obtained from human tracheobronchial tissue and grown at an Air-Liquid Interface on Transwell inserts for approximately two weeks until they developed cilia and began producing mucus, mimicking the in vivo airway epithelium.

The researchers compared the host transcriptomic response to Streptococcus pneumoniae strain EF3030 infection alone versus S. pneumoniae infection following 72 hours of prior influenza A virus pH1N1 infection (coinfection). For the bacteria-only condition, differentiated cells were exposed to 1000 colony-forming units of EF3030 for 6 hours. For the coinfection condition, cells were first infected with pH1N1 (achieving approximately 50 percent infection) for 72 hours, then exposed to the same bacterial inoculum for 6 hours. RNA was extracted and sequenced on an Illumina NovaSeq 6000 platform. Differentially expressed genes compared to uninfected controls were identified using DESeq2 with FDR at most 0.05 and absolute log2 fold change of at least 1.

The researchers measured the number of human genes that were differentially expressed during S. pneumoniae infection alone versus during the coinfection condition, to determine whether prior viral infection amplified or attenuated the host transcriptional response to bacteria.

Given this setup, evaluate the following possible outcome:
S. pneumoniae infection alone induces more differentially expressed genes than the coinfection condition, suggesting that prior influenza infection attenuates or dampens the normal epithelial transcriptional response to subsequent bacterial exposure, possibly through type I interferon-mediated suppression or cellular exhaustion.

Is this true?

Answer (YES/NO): NO